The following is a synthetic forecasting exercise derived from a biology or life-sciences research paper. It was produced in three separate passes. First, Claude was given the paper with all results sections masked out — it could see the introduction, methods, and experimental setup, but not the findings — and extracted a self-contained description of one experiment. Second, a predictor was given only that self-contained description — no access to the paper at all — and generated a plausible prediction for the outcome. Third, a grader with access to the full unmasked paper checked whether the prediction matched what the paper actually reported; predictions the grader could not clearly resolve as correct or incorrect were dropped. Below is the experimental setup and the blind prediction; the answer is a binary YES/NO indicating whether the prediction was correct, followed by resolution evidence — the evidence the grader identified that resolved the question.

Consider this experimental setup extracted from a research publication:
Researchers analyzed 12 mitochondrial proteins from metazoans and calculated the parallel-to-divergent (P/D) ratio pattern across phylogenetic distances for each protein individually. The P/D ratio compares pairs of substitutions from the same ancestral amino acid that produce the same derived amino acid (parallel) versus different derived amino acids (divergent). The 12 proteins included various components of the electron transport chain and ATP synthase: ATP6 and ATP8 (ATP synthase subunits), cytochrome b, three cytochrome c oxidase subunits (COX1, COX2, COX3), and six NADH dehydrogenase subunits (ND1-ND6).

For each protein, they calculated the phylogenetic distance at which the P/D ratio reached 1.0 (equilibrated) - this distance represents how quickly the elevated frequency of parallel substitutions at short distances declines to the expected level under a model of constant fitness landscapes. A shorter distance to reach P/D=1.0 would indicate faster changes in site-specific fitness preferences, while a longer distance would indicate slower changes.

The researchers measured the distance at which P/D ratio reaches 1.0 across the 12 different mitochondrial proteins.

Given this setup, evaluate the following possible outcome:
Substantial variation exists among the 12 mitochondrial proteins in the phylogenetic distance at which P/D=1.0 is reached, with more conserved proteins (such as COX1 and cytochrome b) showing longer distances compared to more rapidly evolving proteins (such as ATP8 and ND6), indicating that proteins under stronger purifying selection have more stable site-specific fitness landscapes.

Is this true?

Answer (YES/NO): NO